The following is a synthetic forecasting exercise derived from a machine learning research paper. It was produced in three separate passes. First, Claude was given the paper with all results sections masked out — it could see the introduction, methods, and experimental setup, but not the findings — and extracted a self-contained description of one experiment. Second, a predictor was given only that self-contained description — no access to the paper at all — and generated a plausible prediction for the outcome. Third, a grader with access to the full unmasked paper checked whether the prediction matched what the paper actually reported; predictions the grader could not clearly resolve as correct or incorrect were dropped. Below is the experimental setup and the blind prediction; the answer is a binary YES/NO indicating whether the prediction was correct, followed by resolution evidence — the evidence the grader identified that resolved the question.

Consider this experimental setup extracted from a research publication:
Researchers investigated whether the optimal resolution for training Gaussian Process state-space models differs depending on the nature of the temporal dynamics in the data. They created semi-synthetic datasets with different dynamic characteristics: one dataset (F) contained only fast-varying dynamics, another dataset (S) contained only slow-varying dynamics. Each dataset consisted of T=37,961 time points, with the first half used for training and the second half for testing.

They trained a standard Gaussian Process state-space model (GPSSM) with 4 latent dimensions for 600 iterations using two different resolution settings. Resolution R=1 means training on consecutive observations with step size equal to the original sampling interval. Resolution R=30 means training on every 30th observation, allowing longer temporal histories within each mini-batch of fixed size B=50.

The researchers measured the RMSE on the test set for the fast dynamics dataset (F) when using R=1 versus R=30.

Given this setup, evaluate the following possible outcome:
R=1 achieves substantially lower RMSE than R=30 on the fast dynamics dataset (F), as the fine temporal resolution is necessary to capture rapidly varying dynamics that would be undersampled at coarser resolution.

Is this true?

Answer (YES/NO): YES